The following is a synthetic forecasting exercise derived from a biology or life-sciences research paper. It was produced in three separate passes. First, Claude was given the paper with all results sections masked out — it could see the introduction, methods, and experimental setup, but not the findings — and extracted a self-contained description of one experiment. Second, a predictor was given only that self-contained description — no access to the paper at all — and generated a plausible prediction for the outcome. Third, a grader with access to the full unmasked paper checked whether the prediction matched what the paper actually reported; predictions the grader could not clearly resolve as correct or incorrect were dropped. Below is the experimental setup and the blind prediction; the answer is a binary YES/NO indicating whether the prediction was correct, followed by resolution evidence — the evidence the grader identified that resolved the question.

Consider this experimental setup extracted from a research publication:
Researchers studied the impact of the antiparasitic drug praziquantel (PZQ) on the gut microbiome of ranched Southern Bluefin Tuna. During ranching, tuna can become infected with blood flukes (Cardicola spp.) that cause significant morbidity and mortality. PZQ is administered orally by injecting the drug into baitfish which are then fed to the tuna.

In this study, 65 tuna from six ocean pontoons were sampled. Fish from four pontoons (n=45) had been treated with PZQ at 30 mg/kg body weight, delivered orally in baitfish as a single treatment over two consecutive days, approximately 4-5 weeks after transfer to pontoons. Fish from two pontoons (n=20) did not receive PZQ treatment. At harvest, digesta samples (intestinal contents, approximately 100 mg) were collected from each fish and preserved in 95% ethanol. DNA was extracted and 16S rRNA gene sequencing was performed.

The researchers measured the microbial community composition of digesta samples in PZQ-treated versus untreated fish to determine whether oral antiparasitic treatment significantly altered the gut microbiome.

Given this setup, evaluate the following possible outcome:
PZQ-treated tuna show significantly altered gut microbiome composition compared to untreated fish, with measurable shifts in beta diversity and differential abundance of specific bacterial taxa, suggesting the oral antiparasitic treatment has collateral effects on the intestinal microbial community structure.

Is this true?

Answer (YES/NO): NO